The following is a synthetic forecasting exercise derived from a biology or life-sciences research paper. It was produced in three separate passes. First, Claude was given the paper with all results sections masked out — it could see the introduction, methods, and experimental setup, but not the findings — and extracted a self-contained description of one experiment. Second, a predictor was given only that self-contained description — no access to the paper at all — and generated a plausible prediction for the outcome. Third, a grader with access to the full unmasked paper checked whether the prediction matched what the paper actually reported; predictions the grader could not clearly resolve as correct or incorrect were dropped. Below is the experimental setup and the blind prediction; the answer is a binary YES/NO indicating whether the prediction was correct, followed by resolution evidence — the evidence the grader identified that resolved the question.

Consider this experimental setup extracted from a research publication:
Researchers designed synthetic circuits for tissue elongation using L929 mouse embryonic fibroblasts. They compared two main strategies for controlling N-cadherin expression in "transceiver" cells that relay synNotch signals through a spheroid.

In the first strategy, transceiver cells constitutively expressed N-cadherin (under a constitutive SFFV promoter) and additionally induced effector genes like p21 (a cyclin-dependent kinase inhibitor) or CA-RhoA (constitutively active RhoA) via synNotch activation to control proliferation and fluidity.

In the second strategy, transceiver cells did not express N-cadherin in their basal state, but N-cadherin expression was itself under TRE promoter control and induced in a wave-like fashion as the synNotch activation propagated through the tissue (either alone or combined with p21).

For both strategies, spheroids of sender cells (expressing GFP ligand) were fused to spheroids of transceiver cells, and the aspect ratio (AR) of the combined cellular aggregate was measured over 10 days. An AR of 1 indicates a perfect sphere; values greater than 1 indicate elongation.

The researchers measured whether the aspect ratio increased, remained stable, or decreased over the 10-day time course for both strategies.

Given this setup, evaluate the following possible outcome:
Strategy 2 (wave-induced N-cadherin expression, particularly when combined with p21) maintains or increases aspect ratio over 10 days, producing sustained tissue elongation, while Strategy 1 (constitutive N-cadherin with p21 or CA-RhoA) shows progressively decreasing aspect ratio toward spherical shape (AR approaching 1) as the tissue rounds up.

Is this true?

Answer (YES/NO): NO